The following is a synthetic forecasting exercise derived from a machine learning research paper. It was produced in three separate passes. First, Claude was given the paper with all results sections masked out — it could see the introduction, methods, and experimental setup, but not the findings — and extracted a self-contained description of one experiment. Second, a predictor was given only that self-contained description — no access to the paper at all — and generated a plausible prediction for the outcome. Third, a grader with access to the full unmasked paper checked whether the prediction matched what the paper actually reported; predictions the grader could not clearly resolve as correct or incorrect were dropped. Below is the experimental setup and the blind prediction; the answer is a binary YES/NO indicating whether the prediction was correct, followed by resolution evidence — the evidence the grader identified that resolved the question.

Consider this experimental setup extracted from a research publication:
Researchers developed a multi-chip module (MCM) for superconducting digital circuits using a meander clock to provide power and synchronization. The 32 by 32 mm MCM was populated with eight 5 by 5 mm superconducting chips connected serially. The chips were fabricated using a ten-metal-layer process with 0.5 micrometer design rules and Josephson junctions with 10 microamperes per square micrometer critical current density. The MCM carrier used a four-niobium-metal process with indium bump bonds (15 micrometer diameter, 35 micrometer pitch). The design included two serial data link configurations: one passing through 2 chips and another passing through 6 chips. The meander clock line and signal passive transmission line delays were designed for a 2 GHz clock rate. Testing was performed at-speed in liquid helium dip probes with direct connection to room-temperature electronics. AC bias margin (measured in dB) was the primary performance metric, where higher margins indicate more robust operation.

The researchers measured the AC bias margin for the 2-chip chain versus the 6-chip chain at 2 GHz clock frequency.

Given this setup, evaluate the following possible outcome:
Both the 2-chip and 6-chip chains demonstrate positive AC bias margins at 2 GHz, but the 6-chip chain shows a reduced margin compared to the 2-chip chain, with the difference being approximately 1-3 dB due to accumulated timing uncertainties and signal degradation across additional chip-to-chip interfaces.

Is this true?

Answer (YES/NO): NO